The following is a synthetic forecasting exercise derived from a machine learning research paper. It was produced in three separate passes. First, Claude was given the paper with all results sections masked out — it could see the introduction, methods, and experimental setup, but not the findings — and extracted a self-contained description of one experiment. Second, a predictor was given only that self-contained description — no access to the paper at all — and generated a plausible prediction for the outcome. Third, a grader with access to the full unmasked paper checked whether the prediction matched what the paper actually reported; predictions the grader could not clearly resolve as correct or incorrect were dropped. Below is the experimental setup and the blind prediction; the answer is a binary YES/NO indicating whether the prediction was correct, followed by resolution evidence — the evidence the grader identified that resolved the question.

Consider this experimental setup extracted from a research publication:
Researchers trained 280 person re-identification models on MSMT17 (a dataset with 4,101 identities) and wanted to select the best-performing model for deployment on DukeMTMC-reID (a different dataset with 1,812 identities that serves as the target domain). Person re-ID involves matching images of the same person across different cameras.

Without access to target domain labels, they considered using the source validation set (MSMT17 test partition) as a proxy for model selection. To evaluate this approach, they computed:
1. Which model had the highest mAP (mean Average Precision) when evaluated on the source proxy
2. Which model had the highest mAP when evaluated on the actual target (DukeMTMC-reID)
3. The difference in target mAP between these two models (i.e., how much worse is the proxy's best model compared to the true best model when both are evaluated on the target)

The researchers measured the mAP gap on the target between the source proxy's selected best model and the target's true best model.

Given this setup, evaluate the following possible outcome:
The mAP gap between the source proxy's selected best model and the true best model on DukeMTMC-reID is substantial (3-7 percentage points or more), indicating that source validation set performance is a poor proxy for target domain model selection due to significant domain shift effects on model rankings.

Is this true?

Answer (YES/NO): YES